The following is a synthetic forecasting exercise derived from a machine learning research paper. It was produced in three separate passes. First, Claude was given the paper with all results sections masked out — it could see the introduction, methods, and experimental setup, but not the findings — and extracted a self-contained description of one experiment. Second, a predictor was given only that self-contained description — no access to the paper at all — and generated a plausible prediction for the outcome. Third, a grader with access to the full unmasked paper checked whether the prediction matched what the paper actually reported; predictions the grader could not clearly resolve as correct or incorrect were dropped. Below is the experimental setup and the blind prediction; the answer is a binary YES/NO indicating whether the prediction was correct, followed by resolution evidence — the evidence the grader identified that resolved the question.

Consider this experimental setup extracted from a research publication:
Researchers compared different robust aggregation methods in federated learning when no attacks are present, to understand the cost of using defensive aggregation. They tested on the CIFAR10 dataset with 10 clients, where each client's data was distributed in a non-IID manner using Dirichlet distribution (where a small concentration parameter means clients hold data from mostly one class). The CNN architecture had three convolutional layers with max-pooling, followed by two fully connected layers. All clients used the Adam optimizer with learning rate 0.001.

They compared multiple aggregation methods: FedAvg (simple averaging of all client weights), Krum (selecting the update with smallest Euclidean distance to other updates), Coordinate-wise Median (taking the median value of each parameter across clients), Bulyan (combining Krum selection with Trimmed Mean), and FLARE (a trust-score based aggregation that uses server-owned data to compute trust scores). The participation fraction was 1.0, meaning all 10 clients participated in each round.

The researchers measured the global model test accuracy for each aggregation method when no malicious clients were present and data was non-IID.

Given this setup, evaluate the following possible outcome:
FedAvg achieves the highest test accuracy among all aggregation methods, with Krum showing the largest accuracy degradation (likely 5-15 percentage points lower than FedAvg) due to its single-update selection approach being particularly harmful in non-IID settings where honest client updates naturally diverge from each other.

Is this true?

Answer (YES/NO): NO